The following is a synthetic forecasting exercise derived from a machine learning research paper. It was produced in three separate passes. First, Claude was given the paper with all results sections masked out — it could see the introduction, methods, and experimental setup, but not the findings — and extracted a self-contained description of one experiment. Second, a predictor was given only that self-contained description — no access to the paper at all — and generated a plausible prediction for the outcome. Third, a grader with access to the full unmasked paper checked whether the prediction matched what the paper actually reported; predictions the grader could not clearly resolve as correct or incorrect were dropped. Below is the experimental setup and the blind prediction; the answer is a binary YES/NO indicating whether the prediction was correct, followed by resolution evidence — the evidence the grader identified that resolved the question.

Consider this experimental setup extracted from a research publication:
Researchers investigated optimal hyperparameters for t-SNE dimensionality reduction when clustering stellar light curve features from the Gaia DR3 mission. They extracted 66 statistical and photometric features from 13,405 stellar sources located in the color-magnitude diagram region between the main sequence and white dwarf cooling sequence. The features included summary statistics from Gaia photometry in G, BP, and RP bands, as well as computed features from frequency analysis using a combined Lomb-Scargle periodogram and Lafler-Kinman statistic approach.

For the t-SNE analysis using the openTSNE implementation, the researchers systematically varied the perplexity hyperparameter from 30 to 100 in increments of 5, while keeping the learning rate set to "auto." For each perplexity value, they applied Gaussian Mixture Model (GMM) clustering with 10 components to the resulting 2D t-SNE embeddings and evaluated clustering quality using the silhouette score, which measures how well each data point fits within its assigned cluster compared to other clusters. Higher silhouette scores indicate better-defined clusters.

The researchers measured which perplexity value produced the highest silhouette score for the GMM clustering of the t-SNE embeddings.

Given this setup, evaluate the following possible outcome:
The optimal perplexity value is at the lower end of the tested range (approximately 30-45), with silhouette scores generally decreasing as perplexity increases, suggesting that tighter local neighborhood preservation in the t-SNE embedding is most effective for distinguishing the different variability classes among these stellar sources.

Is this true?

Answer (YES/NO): NO